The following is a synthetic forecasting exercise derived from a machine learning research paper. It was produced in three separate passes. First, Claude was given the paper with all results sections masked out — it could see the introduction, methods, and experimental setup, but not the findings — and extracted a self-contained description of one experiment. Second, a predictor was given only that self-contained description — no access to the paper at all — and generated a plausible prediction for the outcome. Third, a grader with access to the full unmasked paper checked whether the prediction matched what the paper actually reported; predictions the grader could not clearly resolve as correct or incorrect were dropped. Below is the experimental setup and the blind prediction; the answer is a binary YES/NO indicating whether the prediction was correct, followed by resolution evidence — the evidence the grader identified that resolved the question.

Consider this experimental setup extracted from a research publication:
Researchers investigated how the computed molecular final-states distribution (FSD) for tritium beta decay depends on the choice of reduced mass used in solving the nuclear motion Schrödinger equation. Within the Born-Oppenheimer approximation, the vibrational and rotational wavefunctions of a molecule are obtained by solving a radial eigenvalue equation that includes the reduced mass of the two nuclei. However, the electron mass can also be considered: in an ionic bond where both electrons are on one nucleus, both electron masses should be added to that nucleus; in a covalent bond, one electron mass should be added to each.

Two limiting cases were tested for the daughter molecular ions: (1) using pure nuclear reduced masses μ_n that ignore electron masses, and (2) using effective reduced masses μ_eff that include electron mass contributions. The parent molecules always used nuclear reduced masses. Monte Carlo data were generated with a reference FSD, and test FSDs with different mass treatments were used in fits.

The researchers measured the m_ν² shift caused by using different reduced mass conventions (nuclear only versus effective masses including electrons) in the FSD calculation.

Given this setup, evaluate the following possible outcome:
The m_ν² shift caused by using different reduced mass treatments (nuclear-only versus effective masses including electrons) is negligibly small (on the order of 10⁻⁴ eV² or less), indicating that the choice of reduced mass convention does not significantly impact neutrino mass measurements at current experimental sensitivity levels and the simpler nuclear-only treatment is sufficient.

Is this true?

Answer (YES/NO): NO